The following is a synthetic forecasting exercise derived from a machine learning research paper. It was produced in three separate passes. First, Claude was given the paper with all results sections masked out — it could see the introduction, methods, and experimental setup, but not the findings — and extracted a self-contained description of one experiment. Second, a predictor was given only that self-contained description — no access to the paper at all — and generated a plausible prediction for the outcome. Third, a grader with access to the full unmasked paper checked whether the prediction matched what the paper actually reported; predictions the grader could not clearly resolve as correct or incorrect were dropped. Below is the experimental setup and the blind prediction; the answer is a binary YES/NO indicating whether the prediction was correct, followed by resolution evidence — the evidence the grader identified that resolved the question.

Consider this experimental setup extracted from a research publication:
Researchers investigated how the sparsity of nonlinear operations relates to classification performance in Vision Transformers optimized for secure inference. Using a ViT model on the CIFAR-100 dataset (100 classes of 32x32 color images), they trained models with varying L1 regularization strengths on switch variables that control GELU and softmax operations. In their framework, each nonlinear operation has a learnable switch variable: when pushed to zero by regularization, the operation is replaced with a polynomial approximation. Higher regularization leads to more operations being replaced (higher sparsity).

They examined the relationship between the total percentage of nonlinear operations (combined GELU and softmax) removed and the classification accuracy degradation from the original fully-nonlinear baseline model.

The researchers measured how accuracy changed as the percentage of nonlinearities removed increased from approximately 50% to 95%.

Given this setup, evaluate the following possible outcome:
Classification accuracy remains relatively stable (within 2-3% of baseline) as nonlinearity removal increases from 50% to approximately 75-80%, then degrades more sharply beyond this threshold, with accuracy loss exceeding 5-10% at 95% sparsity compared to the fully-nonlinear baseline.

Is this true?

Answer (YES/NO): NO